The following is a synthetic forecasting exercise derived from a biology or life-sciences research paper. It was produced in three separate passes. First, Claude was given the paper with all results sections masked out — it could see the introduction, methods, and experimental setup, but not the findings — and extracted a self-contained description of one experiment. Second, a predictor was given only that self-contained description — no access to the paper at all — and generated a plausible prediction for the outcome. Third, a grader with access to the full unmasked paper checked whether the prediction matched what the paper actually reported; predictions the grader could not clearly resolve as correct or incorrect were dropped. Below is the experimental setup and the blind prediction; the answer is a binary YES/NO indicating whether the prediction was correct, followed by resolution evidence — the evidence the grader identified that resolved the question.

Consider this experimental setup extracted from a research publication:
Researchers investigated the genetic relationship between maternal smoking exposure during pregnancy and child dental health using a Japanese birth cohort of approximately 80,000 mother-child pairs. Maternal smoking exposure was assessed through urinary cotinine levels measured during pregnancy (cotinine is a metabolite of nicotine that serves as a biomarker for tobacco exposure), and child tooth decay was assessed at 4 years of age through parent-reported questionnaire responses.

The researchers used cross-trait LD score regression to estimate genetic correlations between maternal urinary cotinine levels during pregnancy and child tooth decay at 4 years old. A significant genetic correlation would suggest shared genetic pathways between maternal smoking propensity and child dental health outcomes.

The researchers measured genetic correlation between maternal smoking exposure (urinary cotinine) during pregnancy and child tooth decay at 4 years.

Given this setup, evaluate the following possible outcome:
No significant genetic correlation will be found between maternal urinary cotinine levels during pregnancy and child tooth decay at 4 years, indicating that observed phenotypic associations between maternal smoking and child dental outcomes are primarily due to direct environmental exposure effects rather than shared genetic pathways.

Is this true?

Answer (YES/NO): NO